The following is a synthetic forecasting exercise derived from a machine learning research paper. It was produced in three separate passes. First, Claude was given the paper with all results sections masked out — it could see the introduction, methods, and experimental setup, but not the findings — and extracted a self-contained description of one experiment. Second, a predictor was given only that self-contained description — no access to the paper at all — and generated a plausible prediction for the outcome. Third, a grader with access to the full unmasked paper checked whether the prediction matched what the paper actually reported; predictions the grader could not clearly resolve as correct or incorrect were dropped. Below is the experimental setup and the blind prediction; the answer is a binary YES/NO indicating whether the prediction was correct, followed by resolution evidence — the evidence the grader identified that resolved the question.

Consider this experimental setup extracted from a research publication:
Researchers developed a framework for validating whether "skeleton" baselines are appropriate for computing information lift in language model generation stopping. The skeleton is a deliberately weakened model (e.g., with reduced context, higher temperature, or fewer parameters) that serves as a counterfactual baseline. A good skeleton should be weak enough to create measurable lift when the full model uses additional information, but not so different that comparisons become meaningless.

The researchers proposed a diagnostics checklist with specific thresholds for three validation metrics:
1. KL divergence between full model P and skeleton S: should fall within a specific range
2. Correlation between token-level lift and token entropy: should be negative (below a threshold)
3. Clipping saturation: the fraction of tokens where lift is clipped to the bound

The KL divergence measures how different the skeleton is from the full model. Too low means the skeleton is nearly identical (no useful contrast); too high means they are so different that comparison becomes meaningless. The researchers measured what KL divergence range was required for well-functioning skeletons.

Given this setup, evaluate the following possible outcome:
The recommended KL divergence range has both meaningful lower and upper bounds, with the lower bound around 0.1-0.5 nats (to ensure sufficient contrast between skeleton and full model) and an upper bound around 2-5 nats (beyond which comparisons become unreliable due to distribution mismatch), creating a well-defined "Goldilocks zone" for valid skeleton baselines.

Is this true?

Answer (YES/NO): NO